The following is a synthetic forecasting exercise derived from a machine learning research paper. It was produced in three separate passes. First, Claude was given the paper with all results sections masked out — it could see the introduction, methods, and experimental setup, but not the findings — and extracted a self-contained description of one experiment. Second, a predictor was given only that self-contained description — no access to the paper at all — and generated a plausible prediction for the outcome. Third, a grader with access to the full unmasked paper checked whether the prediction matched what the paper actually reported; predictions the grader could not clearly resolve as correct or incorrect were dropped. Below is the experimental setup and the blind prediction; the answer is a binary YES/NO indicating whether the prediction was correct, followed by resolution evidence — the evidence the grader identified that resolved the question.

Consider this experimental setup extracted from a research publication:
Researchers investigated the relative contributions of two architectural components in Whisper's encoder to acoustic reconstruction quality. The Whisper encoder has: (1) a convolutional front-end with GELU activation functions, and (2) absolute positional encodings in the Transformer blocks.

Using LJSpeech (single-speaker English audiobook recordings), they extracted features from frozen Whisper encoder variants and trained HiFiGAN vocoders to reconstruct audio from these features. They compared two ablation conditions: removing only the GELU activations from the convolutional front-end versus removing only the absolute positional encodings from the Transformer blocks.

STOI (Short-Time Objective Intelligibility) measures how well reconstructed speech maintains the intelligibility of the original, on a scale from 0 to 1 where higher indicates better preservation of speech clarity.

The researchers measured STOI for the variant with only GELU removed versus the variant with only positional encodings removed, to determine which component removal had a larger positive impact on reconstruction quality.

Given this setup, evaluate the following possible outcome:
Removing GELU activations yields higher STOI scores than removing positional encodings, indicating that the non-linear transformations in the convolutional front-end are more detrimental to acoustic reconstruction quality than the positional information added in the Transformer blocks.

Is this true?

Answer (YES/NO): YES